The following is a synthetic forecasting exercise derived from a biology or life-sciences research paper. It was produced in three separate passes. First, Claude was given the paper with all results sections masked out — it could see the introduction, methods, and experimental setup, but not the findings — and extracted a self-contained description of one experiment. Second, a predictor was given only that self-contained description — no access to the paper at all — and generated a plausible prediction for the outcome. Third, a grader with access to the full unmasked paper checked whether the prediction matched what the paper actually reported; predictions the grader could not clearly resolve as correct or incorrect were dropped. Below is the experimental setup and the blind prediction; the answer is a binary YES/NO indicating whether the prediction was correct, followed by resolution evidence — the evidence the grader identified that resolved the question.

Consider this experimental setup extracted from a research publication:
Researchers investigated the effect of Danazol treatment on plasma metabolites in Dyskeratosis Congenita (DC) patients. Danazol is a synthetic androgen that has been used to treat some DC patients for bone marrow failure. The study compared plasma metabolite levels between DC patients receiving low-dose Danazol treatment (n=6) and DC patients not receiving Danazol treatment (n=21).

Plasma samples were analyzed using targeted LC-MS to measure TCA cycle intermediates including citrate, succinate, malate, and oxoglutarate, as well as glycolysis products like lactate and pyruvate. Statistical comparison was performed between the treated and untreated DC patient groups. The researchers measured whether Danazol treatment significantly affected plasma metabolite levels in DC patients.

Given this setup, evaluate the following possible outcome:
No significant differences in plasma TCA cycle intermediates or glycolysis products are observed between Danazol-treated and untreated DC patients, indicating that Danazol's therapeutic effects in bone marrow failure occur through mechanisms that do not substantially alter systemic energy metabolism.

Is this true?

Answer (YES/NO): NO